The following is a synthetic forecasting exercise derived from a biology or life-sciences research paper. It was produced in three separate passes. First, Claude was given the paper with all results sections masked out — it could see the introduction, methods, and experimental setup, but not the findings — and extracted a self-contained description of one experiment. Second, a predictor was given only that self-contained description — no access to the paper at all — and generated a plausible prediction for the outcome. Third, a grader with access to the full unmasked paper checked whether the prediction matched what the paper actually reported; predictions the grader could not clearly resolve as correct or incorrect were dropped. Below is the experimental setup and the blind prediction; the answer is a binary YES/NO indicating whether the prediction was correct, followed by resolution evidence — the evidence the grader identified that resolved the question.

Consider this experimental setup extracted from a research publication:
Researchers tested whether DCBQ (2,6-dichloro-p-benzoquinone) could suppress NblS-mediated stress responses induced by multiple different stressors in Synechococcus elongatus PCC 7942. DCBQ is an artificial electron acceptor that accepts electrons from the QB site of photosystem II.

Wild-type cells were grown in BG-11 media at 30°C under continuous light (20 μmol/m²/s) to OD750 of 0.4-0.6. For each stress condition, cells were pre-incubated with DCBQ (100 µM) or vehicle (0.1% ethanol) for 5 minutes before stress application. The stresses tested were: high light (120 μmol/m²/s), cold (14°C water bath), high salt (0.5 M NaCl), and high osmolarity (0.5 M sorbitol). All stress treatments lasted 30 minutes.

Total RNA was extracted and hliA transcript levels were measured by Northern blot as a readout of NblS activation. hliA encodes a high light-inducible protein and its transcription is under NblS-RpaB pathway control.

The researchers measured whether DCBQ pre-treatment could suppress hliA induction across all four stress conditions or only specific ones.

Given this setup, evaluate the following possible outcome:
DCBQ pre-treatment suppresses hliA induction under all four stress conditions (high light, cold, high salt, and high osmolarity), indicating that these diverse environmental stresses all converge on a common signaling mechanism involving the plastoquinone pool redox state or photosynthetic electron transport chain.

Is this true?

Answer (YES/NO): YES